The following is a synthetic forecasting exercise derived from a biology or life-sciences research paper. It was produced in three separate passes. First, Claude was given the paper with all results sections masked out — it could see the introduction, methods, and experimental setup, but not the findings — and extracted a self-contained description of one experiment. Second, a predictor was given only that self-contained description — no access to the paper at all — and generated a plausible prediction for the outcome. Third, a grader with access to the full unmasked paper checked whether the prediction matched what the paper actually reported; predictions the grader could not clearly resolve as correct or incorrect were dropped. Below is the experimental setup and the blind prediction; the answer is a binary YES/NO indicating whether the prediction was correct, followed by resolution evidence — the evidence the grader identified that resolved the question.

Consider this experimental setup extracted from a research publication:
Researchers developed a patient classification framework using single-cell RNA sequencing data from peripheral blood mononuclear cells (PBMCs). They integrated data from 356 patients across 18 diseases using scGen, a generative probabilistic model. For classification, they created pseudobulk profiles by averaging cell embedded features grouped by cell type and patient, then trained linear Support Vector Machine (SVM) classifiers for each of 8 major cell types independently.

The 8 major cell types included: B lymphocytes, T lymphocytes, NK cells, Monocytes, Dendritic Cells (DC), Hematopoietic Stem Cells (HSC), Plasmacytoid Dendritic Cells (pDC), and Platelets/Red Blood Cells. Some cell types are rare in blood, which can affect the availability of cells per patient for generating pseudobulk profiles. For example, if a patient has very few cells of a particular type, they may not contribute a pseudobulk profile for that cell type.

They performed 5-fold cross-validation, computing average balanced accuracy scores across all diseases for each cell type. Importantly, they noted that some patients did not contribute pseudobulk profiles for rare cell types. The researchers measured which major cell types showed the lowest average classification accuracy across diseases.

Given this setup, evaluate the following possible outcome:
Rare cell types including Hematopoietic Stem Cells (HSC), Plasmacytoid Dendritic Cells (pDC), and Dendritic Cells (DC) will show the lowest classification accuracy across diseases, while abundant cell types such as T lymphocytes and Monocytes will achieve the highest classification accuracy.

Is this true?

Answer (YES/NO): NO